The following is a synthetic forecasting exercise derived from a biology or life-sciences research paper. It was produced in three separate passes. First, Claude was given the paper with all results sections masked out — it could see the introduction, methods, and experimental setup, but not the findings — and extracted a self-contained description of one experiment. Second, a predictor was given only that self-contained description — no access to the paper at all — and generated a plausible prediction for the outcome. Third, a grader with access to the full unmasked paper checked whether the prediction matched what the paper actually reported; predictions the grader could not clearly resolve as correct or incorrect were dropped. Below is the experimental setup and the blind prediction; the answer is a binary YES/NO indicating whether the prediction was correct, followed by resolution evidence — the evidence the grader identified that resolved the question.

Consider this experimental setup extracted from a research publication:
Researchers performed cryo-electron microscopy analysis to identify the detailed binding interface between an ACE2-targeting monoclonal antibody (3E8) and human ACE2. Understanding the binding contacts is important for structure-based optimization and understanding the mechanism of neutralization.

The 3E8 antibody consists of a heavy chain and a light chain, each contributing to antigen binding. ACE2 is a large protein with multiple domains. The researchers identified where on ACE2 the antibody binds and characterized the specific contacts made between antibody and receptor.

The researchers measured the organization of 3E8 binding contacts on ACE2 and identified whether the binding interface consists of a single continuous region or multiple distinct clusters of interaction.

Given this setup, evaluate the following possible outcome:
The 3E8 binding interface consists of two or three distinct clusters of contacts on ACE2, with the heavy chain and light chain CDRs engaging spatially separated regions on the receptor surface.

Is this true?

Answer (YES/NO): NO